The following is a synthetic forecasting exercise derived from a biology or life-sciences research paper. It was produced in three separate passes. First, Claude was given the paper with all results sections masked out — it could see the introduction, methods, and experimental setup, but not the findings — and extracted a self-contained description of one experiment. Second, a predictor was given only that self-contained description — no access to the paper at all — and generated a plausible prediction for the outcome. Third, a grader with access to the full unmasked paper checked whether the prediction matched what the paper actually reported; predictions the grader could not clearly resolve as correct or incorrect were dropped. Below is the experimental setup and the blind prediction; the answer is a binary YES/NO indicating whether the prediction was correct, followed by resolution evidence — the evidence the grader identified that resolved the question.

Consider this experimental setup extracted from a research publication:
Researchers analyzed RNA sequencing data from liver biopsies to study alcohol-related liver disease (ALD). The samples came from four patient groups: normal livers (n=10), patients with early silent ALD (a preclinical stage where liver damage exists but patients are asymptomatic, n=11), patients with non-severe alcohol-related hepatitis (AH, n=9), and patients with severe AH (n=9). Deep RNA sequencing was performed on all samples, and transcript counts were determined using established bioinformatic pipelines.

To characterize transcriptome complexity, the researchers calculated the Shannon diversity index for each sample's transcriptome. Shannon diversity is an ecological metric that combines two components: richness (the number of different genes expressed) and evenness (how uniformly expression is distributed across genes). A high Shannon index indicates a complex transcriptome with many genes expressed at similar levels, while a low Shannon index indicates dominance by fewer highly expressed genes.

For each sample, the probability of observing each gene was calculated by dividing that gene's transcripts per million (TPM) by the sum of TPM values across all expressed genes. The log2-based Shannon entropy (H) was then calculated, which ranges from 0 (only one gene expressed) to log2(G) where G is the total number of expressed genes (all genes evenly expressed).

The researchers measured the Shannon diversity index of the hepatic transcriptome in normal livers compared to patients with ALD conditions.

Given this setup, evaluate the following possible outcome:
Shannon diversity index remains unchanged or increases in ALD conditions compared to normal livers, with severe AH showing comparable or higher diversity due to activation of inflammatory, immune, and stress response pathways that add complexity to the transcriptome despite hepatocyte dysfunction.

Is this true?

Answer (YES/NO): NO